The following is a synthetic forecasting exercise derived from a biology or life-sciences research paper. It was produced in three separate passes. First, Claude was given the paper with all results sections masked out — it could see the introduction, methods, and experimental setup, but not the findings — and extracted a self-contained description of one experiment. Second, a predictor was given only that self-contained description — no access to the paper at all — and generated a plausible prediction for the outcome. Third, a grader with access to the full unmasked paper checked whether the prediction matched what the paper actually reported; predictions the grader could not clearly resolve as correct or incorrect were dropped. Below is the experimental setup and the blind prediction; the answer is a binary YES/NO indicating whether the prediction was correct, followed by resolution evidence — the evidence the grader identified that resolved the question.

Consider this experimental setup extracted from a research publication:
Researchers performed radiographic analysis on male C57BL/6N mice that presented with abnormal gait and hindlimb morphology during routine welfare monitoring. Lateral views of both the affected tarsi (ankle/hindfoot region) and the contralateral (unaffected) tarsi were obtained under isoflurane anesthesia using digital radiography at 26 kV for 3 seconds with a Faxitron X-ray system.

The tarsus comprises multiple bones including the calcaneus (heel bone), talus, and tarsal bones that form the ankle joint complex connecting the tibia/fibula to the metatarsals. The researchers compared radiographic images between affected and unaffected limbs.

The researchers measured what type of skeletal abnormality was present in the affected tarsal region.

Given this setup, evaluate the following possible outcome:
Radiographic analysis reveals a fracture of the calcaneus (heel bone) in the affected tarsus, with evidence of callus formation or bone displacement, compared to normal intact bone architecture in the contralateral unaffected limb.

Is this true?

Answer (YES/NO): NO